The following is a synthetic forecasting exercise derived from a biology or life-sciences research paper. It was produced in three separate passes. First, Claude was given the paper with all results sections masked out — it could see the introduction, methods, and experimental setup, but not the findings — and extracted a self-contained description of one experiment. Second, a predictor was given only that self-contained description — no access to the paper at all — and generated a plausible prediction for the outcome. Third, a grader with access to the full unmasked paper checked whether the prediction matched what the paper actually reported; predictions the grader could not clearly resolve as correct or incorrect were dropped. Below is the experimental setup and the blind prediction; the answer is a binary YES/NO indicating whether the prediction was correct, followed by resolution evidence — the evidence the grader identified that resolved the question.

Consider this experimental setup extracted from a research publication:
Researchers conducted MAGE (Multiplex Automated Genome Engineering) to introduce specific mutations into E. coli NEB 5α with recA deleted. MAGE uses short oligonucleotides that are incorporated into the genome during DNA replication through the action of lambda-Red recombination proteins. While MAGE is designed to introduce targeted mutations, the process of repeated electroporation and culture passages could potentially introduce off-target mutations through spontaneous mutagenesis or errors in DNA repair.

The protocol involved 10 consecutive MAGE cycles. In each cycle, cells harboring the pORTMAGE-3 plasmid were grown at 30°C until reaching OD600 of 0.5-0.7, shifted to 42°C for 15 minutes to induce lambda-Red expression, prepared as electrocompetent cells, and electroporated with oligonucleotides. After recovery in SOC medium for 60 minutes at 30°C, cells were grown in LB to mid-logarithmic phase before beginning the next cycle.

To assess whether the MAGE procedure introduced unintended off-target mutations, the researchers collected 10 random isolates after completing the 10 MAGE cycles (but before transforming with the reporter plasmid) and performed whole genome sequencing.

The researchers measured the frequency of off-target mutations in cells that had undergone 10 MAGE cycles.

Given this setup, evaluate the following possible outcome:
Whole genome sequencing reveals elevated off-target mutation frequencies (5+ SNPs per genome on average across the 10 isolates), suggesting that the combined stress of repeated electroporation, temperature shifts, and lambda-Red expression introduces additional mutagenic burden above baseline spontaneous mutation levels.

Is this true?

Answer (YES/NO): NO